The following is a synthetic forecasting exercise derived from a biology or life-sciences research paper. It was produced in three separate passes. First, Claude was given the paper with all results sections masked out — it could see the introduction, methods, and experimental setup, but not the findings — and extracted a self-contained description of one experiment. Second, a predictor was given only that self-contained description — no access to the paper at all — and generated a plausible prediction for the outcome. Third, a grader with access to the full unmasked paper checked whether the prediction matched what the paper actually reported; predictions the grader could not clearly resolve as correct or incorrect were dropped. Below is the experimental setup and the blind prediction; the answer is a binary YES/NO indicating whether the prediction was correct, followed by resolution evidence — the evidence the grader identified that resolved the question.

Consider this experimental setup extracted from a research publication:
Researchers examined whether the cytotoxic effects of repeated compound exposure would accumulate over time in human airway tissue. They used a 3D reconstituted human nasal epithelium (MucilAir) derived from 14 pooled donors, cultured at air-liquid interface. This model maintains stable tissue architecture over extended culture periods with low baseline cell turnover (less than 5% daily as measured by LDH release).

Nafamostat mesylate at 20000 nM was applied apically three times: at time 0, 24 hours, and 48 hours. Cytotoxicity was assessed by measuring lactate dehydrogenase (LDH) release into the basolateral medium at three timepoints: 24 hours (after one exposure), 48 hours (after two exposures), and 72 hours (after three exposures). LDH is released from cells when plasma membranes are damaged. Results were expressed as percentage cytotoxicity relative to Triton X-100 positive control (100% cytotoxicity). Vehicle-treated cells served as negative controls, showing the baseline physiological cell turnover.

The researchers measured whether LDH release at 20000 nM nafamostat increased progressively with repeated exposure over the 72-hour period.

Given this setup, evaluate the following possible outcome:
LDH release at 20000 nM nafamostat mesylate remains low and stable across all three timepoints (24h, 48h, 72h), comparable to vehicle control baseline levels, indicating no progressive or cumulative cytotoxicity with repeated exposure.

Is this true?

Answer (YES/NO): YES